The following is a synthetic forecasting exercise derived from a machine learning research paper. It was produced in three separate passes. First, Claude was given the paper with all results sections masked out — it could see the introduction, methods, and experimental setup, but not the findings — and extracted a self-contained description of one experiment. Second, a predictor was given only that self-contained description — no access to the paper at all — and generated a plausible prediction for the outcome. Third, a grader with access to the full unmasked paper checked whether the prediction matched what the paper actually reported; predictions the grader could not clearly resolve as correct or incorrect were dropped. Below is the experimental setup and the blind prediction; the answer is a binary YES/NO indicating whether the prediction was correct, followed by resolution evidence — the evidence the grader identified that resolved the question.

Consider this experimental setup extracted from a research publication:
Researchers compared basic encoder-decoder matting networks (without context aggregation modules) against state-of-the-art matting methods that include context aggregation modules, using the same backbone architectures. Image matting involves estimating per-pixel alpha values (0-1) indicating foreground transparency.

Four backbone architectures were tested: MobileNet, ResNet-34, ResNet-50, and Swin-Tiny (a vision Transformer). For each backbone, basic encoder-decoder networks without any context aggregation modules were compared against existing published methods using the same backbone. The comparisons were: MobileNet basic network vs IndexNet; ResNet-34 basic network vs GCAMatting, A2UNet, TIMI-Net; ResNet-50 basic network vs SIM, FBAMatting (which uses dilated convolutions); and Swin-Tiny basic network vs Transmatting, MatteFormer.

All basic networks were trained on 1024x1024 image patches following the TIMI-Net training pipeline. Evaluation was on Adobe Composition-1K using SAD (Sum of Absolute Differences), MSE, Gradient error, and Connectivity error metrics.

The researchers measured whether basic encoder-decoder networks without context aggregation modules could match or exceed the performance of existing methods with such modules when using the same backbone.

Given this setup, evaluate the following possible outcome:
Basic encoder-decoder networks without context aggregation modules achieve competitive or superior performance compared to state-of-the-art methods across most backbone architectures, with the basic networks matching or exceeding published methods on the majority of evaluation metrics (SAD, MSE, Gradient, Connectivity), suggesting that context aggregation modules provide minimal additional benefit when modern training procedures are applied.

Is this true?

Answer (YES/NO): YES